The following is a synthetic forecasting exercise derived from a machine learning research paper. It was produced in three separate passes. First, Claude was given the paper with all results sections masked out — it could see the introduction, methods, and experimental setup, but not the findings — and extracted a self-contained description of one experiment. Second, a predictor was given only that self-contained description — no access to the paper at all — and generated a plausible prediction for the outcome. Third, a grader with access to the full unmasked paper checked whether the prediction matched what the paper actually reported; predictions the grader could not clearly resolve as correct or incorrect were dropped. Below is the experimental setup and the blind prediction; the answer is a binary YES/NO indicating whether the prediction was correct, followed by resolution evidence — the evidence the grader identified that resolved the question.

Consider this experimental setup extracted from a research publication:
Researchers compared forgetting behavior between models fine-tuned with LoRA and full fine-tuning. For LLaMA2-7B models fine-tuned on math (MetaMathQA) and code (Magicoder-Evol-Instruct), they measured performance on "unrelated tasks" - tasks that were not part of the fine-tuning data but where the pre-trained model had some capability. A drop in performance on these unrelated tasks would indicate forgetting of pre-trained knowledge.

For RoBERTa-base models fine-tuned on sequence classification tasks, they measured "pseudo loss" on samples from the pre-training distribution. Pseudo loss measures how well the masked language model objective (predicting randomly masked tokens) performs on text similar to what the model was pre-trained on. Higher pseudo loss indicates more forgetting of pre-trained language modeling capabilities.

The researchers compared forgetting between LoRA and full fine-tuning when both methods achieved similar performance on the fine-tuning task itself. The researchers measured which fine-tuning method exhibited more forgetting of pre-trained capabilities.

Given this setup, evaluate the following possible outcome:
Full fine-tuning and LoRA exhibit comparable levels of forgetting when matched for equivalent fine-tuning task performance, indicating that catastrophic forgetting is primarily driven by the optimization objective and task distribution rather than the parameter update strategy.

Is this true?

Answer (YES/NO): NO